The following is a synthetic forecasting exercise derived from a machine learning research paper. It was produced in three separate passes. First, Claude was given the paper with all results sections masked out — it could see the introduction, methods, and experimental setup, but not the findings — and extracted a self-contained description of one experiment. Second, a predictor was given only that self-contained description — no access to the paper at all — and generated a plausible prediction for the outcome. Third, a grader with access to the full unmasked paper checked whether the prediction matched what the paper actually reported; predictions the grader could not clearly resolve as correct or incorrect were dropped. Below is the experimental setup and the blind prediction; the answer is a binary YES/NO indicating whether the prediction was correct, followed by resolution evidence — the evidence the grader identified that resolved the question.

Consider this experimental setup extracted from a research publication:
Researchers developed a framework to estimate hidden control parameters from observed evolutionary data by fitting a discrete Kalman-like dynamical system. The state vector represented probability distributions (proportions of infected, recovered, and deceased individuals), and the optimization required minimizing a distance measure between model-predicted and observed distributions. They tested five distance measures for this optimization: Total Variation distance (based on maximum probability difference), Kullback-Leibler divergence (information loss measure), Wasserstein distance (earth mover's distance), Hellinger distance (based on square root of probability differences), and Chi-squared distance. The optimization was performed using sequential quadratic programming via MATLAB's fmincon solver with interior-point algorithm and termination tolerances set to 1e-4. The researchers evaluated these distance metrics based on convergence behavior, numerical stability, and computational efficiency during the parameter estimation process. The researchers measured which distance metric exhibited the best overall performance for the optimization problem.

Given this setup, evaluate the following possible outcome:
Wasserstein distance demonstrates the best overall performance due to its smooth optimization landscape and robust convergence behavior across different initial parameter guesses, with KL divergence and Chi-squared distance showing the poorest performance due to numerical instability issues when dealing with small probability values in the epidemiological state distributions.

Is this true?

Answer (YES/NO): NO